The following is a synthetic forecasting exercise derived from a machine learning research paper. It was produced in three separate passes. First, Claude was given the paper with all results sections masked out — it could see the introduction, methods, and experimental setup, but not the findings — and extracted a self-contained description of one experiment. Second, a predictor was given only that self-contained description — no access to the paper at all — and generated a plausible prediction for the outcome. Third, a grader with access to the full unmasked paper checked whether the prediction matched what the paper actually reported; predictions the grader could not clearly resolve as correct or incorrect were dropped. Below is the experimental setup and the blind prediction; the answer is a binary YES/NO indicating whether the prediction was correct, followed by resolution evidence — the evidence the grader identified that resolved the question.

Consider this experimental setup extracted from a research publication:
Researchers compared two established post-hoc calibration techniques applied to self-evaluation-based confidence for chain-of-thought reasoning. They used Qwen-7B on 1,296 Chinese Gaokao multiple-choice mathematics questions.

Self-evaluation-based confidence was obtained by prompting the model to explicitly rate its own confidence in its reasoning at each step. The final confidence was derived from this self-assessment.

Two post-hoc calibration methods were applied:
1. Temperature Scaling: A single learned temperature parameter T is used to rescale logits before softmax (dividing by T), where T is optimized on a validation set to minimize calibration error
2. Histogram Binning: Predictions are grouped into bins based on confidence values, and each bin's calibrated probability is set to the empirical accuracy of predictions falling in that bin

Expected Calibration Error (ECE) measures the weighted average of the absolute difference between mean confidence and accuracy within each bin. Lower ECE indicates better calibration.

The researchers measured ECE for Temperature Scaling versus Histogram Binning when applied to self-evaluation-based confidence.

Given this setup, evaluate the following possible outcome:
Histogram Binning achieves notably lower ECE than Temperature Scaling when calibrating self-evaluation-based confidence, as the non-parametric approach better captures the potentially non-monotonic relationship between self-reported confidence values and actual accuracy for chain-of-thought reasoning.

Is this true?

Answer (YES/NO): YES